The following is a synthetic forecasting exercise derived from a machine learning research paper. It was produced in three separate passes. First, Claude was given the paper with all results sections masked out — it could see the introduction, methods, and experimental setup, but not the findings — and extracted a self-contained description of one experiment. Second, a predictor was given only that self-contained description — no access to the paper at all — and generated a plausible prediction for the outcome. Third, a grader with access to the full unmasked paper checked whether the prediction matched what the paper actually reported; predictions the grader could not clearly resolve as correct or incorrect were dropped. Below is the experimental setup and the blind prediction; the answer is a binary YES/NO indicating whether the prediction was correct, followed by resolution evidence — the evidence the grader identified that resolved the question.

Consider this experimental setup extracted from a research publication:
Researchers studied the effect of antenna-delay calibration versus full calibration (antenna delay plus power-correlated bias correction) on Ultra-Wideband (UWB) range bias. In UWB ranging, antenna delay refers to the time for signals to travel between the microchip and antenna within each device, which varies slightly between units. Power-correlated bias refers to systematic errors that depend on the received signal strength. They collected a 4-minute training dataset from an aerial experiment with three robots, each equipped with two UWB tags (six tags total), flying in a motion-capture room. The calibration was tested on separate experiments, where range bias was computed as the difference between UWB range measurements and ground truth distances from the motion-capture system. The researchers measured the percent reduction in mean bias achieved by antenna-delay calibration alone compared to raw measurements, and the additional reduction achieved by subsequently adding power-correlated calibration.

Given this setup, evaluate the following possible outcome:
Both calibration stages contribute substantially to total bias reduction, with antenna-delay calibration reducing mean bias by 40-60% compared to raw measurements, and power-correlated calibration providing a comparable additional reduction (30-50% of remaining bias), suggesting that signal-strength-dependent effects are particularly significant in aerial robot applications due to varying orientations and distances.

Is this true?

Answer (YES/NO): NO